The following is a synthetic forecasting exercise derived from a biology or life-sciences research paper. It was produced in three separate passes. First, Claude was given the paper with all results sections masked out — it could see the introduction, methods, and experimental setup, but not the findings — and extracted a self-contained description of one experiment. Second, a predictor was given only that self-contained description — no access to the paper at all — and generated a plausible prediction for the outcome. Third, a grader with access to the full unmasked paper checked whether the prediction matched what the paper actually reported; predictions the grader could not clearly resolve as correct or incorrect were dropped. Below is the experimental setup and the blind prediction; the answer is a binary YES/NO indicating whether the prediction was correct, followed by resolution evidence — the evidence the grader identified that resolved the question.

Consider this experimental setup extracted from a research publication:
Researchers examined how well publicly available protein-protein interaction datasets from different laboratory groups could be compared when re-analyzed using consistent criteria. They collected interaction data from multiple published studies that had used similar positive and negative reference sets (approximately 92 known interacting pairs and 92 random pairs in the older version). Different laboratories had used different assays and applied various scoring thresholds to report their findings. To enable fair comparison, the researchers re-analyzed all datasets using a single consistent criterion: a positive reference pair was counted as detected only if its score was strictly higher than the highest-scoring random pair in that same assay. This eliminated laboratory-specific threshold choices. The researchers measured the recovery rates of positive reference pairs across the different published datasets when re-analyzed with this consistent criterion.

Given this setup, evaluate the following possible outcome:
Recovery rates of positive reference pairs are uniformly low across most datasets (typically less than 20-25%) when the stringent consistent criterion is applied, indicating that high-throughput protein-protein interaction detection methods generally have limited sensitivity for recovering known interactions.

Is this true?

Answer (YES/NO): NO